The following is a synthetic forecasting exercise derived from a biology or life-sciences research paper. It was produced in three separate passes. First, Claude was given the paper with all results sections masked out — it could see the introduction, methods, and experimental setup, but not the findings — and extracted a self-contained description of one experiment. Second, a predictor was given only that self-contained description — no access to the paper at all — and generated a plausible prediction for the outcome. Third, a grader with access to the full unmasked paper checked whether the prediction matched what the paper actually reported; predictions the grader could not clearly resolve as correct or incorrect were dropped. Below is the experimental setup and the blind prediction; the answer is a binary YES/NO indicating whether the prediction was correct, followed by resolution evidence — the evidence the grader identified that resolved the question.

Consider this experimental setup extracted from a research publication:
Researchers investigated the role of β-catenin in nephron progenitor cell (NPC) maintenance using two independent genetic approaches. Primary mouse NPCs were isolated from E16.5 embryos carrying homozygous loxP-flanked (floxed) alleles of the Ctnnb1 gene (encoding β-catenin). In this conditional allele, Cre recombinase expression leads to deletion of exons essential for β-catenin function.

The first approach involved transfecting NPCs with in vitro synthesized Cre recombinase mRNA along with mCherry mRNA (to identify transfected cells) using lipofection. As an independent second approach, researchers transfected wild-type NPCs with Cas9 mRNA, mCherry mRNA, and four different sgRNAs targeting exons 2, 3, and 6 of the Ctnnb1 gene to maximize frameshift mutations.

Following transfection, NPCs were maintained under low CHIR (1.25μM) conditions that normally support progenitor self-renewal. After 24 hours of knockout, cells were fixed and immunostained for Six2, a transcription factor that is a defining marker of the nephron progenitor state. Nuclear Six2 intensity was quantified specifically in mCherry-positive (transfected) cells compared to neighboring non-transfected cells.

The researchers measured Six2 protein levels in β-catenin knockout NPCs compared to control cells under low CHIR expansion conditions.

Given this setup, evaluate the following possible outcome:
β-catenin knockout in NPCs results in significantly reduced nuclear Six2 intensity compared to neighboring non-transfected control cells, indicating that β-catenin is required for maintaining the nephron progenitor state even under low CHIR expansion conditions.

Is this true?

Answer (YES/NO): NO